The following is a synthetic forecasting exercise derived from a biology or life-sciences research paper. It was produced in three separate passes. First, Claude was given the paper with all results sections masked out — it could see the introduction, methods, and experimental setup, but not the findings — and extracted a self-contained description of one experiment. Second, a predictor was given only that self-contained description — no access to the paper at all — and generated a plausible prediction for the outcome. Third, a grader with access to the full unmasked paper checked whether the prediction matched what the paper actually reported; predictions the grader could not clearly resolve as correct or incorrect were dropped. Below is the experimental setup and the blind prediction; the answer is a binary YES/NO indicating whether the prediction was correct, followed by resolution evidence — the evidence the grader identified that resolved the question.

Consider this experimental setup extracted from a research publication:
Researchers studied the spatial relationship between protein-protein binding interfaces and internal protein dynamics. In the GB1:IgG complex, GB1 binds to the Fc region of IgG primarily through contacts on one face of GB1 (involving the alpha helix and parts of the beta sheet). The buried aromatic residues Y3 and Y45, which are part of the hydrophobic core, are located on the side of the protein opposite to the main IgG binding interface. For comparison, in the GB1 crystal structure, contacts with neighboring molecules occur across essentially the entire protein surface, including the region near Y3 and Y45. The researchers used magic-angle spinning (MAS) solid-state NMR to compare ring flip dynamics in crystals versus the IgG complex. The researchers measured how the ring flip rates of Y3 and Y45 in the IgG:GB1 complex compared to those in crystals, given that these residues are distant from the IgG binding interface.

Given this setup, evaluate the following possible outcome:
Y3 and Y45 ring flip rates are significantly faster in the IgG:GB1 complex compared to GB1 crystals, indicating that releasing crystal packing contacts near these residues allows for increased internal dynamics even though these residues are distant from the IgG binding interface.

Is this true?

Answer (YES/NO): YES